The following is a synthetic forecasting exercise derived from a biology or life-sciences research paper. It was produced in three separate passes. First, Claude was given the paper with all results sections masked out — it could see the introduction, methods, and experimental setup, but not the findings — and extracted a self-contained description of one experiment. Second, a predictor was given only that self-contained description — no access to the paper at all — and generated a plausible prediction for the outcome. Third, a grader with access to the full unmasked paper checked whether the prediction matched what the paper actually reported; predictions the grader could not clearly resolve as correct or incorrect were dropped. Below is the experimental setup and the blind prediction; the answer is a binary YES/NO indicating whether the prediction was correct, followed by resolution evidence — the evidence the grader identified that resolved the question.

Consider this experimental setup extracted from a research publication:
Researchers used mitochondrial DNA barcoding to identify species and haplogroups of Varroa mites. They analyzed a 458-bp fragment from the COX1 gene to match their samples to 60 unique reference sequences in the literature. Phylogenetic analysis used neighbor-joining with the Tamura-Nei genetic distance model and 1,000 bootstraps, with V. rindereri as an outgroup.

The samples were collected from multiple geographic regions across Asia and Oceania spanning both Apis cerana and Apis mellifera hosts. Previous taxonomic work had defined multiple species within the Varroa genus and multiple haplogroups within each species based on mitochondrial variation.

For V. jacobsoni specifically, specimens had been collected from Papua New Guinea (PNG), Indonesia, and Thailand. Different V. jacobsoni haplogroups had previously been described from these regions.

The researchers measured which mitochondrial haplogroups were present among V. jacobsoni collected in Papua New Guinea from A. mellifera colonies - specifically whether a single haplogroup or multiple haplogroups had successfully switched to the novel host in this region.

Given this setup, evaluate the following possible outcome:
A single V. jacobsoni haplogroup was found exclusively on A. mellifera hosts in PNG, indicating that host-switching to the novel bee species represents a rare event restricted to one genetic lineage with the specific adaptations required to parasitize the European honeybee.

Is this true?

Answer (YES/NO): YES